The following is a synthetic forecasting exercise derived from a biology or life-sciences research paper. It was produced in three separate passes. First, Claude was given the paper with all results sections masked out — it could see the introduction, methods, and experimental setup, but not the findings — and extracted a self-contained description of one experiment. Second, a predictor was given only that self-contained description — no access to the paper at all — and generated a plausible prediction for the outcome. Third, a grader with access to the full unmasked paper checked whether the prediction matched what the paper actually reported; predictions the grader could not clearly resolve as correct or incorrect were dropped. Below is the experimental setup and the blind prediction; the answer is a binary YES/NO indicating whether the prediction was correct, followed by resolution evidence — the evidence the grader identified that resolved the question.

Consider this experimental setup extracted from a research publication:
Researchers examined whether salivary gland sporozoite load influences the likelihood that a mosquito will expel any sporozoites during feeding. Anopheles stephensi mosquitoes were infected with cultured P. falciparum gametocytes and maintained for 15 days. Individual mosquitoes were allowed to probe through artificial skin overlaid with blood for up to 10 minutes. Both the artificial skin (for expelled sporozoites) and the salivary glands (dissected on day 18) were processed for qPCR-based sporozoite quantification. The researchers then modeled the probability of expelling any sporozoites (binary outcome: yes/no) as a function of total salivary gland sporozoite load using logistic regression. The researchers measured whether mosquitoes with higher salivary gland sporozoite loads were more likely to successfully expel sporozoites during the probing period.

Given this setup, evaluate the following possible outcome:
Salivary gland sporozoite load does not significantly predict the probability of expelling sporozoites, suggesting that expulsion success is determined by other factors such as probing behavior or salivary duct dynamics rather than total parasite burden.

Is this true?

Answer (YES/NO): YES